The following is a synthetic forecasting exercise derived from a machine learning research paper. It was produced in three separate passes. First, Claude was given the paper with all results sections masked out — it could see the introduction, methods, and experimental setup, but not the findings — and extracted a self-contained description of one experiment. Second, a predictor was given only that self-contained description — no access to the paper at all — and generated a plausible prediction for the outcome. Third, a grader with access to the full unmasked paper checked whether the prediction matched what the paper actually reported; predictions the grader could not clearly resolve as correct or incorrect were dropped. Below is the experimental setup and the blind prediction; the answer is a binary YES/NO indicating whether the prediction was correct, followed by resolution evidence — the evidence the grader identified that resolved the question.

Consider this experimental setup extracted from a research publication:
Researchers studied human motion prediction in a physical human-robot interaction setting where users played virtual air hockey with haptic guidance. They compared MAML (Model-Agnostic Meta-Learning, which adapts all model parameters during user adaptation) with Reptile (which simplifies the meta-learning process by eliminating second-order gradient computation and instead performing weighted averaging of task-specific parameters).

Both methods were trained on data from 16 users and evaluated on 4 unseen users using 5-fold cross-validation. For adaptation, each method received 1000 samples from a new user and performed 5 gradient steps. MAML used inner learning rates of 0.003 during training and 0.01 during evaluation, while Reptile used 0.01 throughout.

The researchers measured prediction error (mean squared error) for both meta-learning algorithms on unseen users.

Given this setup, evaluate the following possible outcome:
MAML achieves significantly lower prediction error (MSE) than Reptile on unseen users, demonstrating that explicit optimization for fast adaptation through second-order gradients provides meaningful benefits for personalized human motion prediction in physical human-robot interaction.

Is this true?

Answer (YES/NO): NO